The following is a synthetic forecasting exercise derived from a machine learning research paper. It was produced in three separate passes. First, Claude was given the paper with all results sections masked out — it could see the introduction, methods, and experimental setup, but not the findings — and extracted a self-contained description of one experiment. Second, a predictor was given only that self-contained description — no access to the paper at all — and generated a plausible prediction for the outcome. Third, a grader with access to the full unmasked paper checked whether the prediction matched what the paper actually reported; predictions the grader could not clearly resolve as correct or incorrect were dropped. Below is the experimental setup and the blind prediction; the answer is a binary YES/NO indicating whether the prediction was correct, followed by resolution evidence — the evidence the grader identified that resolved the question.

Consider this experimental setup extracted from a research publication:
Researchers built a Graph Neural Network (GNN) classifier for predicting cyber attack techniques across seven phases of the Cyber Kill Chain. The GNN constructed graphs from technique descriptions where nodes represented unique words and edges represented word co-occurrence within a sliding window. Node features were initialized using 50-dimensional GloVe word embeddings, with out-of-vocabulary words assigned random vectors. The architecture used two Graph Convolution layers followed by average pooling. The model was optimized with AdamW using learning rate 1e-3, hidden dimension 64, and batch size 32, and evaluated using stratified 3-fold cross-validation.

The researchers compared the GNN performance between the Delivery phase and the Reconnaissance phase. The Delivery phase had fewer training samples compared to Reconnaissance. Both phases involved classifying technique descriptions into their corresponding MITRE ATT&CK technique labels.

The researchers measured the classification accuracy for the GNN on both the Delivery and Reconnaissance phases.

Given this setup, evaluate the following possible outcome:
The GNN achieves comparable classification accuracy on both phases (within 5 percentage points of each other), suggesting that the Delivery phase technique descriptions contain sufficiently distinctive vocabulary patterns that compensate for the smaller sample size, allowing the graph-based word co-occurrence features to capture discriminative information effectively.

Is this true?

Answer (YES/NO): YES